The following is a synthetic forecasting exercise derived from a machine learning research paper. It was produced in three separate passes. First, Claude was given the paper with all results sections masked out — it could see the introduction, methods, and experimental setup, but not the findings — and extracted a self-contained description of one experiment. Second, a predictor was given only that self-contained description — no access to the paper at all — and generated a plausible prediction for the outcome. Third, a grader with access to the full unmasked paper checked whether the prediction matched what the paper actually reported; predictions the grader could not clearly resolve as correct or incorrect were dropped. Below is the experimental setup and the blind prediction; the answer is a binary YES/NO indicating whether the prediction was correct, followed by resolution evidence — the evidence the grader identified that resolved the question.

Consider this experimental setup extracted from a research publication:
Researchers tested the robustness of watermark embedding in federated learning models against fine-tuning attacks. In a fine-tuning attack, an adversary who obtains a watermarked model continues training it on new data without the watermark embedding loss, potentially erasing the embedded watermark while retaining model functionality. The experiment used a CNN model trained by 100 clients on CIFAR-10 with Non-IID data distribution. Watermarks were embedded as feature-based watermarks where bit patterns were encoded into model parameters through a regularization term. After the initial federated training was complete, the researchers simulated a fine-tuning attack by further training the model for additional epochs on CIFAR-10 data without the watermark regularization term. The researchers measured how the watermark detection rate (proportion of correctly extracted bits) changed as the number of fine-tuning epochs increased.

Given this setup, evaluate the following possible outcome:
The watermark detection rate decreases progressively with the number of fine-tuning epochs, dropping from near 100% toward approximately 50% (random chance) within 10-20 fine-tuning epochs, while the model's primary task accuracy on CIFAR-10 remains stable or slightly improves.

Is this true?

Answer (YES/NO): NO